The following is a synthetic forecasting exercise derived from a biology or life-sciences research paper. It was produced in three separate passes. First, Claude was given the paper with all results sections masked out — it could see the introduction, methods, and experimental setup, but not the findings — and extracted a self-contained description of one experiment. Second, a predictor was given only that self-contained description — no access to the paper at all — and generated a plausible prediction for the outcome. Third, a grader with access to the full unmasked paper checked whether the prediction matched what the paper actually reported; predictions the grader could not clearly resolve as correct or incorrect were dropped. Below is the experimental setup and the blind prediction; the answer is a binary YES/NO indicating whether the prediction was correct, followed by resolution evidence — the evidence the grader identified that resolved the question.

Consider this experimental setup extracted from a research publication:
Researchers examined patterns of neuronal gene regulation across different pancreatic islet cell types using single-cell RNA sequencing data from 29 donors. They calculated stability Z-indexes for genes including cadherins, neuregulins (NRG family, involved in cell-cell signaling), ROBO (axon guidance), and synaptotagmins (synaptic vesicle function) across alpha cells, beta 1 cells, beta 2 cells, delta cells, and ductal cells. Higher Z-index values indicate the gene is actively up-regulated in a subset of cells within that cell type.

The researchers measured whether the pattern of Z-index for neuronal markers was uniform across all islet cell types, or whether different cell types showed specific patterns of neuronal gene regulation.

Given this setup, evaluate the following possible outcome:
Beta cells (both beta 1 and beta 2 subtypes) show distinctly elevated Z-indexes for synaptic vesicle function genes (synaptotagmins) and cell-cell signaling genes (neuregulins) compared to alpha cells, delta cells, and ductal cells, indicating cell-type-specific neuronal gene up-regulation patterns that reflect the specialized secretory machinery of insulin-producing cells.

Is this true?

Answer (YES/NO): NO